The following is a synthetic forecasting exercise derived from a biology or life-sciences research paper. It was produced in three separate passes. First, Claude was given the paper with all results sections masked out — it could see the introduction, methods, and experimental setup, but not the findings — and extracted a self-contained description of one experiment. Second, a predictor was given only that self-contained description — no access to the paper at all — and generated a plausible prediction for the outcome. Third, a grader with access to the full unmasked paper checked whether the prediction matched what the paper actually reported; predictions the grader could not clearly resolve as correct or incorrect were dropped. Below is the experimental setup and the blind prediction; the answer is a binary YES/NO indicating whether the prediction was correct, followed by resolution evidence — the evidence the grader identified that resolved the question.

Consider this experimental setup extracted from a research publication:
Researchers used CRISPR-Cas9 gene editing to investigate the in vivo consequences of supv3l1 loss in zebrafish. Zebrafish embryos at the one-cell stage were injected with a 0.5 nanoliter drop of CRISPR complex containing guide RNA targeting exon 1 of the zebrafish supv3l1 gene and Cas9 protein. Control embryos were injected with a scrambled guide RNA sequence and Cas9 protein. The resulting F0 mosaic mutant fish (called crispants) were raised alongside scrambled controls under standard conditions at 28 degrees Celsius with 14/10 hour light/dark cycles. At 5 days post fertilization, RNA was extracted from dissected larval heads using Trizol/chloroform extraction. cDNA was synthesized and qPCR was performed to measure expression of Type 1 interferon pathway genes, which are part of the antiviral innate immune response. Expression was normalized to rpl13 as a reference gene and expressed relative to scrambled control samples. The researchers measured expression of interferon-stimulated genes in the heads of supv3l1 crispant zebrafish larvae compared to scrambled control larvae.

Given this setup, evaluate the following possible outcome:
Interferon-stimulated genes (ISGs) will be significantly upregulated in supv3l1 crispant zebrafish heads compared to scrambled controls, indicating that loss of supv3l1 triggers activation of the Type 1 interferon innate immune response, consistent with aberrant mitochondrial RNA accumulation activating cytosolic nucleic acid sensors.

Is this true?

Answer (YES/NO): YES